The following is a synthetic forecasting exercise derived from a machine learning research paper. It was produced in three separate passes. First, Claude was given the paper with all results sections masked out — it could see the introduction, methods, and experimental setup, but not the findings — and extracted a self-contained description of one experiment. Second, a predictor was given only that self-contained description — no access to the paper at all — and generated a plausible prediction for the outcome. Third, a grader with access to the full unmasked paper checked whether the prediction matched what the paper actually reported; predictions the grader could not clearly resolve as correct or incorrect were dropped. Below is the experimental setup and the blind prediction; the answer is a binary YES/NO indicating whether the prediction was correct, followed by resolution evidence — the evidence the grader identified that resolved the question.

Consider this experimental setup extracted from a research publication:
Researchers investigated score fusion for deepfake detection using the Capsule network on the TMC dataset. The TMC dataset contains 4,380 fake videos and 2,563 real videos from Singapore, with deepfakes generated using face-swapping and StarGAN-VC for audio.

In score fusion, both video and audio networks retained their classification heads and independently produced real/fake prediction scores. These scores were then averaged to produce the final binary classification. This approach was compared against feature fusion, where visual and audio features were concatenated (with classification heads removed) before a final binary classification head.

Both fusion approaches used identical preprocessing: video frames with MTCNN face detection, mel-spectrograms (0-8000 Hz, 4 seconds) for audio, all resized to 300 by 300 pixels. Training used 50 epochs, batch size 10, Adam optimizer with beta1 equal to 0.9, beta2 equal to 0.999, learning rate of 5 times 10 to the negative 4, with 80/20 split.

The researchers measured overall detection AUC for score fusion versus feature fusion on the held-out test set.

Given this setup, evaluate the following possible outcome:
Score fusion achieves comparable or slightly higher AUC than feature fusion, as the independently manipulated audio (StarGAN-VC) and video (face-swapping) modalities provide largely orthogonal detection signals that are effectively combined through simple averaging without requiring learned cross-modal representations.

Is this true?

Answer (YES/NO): NO